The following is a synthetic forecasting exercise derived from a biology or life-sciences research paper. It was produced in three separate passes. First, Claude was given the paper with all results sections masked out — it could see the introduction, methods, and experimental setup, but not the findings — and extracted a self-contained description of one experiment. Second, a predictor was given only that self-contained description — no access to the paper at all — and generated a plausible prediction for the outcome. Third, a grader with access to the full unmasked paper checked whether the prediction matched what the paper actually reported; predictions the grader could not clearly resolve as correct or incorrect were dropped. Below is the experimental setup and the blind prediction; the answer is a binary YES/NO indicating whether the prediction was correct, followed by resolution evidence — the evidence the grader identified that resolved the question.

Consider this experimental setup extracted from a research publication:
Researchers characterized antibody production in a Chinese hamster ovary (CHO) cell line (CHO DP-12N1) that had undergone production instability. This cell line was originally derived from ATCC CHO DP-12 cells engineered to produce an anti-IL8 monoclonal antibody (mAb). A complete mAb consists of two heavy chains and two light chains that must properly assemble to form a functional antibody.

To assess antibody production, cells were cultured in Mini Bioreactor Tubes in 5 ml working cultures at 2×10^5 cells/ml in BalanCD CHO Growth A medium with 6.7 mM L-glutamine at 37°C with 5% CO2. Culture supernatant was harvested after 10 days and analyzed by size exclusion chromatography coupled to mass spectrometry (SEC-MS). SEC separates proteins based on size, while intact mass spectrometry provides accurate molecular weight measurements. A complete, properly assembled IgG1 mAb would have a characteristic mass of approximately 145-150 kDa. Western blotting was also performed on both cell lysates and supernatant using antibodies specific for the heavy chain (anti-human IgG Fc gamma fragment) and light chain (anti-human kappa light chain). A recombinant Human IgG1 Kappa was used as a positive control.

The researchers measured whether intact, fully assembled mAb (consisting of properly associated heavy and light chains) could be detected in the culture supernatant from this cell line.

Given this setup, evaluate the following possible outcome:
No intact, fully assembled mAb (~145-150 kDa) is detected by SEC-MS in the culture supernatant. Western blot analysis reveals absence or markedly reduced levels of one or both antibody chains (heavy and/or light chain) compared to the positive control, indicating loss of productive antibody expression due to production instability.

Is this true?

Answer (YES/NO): YES